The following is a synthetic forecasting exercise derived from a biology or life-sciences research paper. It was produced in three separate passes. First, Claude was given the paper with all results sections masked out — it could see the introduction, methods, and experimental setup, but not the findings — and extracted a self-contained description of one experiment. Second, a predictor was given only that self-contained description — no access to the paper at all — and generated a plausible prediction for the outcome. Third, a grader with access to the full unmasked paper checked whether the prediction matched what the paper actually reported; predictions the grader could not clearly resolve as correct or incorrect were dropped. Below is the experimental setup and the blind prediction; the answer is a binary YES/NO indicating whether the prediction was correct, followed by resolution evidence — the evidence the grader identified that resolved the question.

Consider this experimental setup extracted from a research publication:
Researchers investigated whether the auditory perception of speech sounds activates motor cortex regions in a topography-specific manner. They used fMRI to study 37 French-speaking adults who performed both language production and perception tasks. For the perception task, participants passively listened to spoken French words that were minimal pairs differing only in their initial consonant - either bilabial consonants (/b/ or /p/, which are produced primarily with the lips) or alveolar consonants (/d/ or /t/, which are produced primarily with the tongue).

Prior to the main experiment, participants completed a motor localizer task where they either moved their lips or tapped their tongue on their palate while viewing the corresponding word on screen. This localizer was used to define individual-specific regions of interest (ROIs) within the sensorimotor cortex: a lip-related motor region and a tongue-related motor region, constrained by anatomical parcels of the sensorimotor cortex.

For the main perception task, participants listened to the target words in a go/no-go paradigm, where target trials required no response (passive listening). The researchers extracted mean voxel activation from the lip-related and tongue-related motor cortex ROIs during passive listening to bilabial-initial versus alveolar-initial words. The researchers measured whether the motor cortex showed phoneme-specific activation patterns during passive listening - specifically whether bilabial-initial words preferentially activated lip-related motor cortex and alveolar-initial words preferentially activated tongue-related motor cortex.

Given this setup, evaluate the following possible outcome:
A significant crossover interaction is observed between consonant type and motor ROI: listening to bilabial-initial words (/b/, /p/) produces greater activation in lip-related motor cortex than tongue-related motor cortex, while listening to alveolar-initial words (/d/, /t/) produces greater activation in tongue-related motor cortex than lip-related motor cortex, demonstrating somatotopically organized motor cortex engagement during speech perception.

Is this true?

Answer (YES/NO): YES